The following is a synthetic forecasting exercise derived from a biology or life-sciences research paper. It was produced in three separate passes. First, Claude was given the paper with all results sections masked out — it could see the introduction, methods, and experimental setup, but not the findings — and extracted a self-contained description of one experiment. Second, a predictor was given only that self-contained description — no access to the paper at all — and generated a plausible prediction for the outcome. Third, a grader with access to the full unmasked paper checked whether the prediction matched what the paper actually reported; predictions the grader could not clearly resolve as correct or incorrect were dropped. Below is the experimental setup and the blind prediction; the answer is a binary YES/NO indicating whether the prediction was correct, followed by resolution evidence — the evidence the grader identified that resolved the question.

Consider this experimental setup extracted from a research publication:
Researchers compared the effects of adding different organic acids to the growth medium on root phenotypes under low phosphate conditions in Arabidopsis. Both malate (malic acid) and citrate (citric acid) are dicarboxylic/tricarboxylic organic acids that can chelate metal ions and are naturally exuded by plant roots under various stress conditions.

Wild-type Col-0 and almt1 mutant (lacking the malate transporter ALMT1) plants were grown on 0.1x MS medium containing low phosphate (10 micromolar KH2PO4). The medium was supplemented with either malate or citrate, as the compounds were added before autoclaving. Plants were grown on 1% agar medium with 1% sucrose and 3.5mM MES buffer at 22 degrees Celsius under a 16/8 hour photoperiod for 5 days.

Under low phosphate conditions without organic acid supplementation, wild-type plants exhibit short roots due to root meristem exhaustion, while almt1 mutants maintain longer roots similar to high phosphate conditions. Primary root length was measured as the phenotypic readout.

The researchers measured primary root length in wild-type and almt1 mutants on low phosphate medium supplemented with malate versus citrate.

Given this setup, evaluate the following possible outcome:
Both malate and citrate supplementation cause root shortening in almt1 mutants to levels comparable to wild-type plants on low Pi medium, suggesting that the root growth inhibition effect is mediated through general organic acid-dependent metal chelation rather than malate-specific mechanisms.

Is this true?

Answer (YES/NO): NO